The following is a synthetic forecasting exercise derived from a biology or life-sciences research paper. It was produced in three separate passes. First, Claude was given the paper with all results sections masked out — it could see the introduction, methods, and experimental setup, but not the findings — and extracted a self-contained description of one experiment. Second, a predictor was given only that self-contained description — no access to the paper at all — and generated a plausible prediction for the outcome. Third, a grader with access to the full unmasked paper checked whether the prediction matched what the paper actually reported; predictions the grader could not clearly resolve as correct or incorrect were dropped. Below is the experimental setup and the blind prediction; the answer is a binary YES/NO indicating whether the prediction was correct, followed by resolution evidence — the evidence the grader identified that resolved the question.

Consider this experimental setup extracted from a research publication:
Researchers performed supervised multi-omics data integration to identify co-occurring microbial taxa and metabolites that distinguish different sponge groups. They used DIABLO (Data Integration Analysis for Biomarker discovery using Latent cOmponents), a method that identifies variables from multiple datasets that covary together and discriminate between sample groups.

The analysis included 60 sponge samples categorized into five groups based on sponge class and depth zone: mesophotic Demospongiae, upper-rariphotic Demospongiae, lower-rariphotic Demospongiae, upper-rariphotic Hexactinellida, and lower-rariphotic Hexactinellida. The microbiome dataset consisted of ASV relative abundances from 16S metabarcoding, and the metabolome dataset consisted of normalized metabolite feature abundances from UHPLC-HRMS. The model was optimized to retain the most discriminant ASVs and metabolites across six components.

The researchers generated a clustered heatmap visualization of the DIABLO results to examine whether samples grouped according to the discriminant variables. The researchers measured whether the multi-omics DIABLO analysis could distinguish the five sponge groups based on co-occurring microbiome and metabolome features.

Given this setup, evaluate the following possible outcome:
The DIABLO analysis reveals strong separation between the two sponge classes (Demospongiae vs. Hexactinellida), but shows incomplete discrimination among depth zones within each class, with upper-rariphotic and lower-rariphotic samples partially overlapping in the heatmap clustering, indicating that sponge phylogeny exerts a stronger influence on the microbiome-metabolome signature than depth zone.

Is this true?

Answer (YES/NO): NO